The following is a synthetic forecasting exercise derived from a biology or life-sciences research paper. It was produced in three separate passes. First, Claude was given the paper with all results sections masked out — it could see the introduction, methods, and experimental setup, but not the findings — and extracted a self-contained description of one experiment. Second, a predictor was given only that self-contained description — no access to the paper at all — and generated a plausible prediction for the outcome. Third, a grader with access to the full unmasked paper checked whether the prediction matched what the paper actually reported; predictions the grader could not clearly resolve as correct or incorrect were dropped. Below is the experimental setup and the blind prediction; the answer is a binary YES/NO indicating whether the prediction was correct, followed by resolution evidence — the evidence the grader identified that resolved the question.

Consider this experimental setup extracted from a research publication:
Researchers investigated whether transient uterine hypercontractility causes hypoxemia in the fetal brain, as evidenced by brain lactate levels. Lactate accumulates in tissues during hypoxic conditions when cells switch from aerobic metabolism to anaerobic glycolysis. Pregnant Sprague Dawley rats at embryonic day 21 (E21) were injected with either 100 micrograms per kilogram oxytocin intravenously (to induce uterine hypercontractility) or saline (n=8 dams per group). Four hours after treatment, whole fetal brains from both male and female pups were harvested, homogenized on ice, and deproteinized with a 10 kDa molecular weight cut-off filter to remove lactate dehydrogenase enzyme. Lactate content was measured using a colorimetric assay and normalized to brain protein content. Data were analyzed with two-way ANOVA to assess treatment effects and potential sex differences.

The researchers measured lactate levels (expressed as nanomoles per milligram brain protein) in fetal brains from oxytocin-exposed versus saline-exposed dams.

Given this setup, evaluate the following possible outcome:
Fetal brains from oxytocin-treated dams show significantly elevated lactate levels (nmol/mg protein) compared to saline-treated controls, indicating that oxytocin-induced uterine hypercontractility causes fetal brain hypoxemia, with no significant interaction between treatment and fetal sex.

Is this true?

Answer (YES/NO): YES